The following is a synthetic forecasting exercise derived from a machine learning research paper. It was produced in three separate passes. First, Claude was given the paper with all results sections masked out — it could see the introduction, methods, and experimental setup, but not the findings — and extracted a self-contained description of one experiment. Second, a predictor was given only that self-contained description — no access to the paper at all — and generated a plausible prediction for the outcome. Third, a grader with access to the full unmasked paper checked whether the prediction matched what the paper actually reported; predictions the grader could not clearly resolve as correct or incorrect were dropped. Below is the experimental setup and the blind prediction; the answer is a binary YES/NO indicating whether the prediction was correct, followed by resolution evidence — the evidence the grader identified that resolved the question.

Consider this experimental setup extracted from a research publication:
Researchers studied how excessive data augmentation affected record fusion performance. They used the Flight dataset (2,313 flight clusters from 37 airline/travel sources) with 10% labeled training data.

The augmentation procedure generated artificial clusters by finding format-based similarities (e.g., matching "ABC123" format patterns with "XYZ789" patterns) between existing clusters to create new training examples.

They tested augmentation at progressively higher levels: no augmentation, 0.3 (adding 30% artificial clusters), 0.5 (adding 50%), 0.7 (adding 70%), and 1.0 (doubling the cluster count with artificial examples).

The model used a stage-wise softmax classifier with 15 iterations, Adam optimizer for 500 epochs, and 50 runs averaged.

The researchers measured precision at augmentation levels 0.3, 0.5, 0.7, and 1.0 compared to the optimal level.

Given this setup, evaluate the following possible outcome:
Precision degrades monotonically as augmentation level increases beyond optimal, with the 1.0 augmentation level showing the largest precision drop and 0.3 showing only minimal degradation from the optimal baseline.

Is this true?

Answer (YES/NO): NO